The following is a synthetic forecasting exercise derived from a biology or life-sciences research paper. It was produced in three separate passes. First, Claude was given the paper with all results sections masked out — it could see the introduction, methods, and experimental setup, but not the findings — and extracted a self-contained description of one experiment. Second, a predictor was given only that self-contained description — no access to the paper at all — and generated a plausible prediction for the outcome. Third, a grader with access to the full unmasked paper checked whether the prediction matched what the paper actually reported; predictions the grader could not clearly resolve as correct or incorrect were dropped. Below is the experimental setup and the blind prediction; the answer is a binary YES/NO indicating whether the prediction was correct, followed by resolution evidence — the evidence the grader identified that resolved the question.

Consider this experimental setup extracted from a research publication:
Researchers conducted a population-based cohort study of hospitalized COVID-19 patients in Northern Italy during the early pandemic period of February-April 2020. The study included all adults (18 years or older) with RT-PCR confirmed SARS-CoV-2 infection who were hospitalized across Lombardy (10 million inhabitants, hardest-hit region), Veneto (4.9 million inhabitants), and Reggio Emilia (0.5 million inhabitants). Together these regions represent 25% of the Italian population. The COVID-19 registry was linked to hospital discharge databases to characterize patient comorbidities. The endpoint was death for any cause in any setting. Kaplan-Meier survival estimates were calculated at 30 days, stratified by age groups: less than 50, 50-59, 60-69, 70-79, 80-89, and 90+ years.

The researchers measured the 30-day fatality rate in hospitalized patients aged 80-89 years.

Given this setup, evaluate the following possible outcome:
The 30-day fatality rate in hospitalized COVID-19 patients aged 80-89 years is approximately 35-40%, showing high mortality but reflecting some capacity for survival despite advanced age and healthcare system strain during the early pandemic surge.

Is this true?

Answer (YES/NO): NO